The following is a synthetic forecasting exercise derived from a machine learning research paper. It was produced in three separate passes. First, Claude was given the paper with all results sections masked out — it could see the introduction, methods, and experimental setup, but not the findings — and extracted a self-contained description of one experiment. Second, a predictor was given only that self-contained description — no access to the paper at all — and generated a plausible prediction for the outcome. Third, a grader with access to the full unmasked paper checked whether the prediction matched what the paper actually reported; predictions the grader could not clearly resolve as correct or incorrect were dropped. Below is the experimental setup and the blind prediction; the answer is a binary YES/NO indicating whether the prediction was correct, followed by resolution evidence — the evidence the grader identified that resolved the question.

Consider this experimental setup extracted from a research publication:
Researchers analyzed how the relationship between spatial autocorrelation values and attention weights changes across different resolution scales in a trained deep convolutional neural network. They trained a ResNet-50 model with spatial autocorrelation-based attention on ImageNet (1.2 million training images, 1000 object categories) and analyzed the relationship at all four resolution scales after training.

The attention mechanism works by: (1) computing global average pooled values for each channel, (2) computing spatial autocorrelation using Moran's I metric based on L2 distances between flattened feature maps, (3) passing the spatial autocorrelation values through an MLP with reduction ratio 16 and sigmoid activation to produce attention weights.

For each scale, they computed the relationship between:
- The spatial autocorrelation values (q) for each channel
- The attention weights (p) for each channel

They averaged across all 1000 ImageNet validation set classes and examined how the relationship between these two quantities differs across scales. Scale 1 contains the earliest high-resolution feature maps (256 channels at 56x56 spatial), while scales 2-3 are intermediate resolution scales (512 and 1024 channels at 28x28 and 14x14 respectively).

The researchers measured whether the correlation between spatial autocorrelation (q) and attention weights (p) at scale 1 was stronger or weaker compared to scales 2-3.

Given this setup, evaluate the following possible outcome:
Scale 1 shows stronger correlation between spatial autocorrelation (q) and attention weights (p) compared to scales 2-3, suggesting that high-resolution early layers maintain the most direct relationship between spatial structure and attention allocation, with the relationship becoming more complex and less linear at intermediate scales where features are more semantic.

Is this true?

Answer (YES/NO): NO